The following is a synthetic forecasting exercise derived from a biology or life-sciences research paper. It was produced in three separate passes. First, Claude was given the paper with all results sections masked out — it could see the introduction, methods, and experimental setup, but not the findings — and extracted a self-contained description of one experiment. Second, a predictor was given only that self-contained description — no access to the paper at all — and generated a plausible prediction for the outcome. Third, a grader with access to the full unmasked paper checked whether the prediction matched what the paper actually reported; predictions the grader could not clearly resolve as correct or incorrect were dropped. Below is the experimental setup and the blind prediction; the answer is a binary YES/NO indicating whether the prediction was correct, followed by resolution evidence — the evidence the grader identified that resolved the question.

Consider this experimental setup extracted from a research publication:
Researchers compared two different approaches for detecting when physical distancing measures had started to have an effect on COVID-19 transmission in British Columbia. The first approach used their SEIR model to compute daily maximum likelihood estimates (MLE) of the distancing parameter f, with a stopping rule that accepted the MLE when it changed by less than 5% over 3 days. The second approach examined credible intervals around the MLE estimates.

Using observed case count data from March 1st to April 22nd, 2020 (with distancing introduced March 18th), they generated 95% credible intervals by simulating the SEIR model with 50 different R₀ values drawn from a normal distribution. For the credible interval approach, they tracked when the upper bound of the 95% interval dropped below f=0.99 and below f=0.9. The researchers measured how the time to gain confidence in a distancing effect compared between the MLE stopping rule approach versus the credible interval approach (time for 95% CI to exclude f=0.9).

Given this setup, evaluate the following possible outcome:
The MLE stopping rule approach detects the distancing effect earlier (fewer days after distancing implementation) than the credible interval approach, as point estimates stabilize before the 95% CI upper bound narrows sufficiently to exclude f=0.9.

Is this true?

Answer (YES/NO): NO